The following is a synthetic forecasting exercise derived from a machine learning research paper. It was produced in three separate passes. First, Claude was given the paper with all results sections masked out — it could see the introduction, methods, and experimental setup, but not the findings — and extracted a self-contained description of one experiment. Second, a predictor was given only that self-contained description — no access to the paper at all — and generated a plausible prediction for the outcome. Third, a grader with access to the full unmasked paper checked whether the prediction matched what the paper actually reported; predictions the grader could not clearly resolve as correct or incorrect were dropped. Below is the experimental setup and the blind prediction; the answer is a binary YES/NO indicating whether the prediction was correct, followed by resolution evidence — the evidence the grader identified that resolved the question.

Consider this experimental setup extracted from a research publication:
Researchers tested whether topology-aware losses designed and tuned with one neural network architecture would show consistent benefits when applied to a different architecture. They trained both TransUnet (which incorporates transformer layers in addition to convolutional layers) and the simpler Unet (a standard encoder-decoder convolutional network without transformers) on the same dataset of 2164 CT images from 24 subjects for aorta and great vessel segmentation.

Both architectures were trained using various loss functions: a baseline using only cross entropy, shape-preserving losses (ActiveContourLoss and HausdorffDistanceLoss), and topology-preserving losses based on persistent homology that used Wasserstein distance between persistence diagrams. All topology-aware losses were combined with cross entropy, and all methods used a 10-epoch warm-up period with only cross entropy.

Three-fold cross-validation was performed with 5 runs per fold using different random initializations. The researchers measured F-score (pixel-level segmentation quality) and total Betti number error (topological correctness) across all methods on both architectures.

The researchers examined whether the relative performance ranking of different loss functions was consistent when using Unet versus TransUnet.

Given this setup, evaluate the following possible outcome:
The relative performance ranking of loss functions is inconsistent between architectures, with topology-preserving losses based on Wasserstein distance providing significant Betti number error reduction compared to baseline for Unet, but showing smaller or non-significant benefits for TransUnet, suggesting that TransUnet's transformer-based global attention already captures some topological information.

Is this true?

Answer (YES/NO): NO